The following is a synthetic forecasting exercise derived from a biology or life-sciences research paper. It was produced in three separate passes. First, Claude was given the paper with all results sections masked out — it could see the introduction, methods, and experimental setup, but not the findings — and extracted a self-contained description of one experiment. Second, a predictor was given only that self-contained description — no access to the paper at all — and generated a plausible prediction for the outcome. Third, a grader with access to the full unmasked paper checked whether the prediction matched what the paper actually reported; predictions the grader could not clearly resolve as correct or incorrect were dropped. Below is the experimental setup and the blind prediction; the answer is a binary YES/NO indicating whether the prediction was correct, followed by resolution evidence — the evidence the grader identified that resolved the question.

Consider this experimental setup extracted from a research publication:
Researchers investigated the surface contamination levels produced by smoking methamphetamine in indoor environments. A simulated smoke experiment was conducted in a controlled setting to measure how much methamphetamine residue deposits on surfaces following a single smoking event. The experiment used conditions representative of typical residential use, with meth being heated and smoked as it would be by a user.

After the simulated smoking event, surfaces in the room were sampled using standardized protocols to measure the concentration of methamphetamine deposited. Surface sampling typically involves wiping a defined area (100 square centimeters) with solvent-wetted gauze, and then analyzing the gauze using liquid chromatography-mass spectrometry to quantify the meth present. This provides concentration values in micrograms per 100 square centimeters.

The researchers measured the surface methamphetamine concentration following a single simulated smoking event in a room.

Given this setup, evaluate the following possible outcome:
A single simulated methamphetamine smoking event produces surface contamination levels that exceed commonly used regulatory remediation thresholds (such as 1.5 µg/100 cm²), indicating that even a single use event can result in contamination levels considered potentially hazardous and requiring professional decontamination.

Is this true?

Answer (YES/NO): NO